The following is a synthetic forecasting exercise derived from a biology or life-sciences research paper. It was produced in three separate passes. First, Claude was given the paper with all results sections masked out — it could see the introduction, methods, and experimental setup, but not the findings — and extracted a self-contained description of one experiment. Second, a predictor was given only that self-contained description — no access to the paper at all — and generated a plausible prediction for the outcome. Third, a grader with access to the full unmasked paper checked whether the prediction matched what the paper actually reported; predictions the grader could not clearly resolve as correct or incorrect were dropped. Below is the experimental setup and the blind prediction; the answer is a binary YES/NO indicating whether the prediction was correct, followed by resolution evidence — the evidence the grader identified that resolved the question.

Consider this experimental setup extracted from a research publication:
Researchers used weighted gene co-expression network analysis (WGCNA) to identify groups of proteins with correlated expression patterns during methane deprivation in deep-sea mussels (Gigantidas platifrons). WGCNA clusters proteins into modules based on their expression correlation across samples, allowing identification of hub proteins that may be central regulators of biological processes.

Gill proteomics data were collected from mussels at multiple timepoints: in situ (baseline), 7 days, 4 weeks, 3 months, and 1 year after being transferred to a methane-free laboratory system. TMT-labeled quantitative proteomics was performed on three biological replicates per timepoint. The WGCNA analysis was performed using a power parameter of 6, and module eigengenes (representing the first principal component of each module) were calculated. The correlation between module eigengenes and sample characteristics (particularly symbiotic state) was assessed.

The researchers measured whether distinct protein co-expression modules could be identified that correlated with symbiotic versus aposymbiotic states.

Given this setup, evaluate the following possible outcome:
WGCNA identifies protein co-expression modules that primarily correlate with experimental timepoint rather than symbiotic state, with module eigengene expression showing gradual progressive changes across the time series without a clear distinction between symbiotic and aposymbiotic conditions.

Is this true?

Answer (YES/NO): NO